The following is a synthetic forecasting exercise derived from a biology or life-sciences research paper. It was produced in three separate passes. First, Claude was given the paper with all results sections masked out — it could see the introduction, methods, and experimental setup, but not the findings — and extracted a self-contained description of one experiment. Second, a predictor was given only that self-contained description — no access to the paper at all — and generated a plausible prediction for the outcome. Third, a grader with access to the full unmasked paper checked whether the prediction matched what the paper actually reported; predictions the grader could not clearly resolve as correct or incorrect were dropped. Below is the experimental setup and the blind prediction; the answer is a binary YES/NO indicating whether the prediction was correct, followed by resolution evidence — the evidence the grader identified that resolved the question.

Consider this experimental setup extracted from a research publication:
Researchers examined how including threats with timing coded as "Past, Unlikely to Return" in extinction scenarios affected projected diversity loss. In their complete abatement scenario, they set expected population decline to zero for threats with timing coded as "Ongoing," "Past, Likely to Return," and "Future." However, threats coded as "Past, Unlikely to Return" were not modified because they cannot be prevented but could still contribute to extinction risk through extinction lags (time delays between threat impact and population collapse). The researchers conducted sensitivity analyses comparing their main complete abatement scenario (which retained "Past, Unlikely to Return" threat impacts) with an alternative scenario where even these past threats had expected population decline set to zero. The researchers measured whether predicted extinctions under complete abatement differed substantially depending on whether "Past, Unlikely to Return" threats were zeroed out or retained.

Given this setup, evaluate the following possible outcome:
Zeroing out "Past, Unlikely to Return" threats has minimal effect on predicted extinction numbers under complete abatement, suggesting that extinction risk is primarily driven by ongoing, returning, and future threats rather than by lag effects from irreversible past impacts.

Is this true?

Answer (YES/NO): YES